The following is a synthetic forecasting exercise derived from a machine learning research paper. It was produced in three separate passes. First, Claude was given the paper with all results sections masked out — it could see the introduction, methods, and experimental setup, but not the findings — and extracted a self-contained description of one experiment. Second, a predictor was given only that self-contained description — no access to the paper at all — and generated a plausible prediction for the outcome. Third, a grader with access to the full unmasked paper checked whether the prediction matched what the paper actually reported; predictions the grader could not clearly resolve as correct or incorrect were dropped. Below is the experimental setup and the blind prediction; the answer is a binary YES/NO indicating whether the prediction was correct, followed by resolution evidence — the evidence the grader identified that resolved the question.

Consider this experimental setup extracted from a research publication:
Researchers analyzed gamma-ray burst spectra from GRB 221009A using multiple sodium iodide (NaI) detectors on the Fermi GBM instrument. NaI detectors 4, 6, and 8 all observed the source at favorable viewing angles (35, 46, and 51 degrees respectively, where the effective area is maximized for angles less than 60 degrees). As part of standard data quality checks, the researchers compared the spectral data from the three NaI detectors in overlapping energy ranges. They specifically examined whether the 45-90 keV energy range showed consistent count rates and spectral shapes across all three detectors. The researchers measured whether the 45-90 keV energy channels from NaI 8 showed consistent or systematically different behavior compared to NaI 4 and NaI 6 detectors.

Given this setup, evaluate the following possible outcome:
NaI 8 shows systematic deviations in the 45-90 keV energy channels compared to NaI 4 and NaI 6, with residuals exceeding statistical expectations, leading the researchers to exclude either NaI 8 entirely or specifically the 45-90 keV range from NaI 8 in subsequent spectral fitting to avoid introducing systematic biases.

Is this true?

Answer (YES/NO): YES